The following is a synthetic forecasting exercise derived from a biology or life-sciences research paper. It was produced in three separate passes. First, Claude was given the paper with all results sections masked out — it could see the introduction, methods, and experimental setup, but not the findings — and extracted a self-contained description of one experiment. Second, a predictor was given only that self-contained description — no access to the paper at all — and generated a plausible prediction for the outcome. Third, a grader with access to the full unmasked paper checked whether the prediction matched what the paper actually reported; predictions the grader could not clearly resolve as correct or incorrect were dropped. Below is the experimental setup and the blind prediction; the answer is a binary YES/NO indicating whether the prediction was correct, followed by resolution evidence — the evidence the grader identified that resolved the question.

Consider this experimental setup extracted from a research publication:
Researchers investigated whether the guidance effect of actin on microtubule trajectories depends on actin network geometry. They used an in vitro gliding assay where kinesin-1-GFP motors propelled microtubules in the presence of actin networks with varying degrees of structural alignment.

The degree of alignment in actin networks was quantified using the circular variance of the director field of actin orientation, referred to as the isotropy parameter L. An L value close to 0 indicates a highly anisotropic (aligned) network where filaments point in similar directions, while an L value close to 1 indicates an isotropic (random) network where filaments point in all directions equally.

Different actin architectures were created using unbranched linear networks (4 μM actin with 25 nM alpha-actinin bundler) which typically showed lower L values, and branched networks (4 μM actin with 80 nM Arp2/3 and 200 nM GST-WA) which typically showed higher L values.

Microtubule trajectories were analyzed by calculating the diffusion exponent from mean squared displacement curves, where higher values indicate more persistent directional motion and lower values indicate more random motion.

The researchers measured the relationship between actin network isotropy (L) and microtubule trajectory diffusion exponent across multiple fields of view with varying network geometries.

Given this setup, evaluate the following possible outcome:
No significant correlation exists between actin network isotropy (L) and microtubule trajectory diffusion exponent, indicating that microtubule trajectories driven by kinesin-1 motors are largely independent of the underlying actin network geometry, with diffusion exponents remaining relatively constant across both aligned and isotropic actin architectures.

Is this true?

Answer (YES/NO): NO